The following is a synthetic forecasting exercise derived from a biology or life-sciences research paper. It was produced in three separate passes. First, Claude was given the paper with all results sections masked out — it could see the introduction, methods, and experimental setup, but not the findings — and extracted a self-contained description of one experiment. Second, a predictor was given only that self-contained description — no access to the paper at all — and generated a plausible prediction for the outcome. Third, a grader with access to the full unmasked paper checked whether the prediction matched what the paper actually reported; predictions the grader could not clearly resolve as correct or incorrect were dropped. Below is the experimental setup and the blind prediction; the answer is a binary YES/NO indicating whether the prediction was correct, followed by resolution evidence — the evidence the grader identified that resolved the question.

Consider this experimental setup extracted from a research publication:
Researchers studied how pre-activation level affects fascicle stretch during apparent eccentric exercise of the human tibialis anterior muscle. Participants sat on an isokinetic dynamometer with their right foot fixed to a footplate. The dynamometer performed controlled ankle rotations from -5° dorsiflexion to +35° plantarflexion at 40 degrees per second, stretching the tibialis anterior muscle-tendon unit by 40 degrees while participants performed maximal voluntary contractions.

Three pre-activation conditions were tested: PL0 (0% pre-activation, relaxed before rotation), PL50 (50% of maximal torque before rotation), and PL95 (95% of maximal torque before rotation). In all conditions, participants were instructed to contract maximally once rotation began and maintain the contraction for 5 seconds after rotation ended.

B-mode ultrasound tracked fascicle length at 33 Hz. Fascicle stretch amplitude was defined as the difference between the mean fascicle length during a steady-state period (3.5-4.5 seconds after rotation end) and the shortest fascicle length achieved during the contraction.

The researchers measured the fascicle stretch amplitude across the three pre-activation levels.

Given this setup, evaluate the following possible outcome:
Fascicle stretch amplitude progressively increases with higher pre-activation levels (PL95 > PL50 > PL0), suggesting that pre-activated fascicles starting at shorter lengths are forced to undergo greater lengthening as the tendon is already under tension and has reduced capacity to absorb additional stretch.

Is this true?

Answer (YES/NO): YES